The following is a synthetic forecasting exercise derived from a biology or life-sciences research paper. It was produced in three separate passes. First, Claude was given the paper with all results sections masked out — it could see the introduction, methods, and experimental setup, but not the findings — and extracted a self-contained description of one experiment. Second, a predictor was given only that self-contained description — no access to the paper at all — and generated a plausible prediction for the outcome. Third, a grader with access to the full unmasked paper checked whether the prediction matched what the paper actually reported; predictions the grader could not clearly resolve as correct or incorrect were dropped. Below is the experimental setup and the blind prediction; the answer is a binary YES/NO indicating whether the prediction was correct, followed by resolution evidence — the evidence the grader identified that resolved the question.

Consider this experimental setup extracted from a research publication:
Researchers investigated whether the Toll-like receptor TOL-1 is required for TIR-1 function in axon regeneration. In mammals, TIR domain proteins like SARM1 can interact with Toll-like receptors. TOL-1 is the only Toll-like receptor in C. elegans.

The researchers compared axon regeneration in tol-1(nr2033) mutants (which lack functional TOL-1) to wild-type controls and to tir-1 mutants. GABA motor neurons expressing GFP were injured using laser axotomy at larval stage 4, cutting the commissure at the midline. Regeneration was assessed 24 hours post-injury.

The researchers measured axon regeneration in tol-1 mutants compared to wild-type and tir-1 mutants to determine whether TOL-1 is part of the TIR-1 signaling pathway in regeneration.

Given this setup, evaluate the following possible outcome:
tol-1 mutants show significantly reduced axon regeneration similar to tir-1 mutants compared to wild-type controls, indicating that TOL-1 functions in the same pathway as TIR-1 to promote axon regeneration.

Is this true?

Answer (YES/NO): NO